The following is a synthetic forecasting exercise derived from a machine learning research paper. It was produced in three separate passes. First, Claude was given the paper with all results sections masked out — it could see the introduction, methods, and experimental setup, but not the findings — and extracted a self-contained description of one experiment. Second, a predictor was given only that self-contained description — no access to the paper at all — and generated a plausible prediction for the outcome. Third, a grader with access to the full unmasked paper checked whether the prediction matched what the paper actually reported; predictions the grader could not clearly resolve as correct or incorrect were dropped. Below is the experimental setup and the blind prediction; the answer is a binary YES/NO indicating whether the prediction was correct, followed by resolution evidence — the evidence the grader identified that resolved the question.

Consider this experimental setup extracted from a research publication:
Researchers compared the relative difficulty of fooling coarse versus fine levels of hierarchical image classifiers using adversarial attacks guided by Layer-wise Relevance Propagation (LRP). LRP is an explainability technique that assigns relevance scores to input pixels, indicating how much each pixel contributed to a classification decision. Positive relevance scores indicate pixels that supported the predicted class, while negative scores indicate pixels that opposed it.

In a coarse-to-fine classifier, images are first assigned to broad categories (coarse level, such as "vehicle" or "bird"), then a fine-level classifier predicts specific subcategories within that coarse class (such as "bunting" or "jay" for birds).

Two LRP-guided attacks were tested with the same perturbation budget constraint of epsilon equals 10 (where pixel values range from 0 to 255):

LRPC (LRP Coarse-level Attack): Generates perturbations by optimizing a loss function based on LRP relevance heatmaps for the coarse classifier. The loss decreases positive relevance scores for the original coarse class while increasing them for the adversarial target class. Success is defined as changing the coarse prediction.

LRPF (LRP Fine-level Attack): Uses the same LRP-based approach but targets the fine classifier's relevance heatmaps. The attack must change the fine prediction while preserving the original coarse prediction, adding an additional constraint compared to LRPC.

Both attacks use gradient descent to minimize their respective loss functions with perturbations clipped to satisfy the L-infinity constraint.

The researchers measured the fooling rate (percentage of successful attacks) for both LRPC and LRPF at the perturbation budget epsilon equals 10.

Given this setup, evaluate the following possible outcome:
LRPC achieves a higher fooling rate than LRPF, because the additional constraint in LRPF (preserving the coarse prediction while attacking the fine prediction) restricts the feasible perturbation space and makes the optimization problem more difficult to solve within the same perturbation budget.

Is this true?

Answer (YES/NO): NO